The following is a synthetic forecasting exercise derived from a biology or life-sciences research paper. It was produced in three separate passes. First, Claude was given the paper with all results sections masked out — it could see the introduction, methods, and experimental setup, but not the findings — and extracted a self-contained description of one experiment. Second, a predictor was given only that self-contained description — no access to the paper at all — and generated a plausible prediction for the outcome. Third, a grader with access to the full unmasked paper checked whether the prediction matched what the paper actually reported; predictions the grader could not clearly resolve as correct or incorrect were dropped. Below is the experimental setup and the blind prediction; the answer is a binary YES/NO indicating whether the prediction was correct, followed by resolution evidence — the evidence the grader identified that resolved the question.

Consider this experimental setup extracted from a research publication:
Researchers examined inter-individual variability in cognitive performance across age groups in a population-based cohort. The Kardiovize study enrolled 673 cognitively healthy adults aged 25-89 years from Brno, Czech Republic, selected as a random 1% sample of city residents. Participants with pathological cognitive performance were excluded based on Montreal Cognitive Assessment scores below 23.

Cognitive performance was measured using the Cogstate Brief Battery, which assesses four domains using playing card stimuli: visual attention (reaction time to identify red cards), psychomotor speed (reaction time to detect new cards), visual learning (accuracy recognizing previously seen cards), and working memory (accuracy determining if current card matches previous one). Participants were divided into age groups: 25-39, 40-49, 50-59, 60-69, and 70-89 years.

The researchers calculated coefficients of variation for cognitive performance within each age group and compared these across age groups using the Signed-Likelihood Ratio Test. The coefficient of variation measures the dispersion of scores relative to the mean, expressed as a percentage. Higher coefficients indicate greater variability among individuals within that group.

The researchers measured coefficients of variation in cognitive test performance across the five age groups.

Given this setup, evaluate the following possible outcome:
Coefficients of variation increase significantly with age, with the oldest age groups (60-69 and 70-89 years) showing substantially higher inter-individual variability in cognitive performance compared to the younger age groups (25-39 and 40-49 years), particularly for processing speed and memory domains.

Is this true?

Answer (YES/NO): YES